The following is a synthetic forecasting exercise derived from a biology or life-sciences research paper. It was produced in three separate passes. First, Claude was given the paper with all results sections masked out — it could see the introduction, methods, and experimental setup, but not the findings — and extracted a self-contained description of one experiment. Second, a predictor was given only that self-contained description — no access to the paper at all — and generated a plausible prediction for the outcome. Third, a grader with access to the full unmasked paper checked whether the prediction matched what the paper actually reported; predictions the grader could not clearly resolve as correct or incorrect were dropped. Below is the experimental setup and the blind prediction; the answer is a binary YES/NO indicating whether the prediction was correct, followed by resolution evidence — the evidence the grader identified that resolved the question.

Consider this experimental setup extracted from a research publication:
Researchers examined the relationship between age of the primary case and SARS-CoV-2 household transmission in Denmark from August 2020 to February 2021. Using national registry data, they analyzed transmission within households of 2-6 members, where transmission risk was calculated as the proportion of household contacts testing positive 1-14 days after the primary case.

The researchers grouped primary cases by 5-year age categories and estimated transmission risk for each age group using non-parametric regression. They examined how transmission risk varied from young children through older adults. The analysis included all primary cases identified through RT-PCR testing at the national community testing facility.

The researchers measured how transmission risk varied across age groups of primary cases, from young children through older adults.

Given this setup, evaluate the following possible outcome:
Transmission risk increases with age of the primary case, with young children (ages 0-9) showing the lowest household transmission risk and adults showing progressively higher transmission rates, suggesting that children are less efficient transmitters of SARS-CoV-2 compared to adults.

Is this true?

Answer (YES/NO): NO